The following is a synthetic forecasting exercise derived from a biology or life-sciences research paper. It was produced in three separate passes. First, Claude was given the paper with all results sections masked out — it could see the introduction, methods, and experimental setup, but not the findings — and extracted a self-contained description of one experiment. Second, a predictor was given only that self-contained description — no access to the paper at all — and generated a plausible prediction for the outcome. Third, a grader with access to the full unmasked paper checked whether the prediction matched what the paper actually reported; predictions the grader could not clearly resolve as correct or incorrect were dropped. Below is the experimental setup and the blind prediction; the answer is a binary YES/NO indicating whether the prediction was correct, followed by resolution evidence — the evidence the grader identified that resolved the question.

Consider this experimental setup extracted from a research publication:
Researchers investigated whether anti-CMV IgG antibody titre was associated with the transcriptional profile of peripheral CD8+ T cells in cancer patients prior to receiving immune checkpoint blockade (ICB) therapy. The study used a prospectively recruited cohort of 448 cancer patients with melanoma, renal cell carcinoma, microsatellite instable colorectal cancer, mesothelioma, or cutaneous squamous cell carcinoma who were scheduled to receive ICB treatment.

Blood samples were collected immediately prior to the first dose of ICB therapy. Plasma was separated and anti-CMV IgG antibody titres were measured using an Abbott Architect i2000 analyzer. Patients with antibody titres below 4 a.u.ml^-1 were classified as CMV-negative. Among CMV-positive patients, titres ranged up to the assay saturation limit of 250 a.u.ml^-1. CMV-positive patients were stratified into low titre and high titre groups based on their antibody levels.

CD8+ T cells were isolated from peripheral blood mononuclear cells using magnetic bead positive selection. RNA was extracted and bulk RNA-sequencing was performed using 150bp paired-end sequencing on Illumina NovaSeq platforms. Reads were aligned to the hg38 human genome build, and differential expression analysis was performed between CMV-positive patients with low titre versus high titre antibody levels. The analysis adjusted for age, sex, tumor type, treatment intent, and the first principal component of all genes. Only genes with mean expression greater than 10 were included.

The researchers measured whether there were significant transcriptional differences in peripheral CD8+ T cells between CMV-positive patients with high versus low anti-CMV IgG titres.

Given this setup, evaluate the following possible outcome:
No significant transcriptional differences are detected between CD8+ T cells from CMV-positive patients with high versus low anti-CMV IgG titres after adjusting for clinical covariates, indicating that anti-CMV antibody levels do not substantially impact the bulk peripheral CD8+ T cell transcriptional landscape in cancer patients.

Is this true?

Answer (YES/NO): NO